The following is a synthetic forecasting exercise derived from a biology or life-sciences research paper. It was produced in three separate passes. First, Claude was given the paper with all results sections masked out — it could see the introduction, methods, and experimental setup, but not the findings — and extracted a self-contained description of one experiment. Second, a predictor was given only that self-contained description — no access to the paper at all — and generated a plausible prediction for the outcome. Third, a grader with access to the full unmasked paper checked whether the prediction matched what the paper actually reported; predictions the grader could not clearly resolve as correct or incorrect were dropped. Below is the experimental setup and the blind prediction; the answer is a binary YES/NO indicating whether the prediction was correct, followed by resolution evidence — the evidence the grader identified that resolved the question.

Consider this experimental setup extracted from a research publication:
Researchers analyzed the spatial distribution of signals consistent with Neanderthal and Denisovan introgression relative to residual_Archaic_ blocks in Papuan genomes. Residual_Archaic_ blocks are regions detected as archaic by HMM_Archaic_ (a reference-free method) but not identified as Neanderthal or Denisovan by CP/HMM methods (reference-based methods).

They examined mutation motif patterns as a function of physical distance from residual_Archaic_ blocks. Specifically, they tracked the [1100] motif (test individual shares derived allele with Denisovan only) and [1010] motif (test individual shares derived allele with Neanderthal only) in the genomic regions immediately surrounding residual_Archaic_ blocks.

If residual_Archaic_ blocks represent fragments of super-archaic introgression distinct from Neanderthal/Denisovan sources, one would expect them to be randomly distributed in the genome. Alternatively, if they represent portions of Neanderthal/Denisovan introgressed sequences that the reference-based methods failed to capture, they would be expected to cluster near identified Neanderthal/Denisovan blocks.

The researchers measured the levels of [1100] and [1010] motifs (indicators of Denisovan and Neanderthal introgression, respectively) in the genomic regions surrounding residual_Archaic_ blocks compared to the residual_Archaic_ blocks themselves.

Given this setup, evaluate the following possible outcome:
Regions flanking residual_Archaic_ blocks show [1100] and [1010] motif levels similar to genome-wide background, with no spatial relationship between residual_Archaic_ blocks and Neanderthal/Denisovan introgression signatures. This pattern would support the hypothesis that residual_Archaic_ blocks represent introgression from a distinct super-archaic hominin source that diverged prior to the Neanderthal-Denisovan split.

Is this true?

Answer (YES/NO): NO